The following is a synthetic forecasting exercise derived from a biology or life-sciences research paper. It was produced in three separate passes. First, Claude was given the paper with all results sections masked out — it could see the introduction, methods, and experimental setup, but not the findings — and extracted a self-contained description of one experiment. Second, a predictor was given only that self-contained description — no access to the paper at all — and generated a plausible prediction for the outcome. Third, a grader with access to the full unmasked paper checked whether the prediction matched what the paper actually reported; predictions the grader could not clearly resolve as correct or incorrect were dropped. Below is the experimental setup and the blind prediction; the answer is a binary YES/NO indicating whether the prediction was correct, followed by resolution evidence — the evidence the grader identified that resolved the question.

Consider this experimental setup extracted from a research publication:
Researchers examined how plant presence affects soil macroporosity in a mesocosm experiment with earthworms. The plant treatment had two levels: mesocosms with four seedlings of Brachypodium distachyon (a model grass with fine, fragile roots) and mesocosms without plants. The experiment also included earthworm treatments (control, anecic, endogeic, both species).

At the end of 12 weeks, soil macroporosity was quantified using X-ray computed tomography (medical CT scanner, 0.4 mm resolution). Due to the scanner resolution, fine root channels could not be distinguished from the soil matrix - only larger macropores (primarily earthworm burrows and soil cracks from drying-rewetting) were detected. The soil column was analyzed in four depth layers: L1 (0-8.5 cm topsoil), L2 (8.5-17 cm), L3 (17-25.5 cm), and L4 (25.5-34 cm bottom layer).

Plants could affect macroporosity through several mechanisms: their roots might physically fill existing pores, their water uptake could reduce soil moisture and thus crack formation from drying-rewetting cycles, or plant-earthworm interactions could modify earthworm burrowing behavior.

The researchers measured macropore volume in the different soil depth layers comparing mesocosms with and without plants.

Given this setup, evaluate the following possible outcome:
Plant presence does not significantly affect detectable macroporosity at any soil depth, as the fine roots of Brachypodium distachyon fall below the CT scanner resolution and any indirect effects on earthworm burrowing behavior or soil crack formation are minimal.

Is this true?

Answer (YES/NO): NO